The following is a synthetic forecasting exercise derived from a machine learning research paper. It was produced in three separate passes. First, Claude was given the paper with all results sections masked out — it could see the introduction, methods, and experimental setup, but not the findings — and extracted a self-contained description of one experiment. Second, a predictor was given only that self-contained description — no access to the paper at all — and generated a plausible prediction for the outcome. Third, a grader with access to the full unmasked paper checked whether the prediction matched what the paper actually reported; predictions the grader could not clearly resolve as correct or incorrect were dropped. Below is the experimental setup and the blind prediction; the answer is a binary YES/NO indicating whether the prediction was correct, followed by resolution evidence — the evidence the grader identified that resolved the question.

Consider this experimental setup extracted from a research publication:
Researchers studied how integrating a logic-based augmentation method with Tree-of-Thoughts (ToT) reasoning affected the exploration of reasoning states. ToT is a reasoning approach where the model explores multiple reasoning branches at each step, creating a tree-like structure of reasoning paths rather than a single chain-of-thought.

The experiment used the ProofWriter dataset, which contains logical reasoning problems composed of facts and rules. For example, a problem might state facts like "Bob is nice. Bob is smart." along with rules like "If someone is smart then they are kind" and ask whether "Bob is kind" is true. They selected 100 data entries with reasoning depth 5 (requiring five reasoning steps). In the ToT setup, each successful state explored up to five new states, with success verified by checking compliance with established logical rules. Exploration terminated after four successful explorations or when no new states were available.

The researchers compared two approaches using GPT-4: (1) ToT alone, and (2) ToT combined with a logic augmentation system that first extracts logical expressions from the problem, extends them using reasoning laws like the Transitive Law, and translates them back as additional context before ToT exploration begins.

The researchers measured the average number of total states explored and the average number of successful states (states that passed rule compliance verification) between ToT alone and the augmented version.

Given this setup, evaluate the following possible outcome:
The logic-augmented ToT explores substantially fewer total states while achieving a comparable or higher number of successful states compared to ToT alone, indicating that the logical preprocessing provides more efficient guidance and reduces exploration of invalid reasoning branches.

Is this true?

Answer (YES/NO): NO